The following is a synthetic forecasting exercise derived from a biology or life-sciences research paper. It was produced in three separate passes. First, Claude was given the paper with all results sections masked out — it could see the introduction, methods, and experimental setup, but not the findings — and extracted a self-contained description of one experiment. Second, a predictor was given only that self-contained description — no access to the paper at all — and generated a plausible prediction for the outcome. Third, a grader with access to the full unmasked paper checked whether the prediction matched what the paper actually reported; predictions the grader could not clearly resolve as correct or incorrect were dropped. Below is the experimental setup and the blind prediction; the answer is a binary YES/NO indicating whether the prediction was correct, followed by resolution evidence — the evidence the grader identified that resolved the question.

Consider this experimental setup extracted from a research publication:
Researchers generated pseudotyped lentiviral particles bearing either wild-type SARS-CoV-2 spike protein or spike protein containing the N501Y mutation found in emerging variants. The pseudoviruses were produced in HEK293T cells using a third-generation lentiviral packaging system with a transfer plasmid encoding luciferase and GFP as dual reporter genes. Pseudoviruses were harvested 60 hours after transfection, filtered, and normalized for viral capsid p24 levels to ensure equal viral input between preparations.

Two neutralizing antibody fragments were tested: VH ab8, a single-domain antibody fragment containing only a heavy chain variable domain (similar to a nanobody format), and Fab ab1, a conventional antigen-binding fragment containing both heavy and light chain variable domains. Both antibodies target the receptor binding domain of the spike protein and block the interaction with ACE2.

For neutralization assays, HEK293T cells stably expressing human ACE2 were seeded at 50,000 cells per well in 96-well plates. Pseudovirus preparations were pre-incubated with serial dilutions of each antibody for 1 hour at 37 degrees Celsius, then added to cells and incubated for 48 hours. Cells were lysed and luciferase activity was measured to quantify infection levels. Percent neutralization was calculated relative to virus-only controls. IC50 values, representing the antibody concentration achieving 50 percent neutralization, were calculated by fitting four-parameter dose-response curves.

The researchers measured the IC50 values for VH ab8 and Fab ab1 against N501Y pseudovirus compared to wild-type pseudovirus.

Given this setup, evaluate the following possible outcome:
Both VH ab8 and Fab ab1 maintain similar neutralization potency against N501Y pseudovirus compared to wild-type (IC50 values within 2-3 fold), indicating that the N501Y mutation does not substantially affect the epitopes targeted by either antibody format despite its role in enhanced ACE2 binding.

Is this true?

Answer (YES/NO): NO